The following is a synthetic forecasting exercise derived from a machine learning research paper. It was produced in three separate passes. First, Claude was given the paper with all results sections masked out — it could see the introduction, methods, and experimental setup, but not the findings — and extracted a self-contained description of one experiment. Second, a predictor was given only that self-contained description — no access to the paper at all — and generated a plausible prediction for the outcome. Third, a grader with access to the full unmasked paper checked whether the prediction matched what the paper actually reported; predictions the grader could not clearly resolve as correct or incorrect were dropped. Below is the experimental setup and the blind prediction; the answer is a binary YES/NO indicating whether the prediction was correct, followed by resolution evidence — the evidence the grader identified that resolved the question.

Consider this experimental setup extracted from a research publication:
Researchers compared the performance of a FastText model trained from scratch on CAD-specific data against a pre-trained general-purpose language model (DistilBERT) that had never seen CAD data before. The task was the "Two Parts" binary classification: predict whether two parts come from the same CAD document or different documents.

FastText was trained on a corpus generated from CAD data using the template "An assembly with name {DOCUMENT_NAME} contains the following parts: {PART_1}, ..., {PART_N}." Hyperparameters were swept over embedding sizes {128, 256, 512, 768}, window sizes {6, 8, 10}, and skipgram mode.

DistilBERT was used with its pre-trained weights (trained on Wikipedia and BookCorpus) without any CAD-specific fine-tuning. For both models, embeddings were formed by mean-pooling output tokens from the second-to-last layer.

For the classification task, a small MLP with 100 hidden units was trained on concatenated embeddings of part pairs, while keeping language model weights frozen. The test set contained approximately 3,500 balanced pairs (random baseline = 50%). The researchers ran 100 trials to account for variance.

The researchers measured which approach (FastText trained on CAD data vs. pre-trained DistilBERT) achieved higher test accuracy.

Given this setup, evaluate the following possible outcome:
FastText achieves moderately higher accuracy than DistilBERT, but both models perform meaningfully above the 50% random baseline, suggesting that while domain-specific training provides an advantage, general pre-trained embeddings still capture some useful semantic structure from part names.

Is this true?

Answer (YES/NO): NO